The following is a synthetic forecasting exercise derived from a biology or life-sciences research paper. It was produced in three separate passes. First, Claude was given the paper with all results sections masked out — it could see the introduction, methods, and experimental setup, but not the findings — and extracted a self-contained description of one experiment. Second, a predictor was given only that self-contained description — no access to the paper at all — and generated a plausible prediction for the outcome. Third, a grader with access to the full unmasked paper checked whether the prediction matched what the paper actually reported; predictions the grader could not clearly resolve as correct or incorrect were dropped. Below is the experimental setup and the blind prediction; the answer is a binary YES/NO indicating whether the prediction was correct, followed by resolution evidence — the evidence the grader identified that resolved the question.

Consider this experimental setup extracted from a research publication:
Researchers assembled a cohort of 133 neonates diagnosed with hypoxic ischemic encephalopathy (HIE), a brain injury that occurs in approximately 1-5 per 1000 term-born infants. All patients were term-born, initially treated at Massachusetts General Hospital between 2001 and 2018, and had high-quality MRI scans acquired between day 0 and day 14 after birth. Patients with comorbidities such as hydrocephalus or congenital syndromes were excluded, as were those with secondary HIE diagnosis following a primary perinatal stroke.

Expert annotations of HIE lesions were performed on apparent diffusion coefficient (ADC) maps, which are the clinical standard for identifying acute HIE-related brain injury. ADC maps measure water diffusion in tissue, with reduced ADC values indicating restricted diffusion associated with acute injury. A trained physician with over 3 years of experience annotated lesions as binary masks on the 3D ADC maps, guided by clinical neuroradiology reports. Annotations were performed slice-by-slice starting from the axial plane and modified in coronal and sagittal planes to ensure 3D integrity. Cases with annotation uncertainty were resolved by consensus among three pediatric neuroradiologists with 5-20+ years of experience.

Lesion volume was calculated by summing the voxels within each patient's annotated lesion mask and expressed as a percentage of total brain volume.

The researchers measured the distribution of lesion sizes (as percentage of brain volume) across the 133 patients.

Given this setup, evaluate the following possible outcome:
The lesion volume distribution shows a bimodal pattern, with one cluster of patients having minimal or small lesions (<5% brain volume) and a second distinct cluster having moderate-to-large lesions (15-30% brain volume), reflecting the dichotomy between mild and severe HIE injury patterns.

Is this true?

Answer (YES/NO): NO